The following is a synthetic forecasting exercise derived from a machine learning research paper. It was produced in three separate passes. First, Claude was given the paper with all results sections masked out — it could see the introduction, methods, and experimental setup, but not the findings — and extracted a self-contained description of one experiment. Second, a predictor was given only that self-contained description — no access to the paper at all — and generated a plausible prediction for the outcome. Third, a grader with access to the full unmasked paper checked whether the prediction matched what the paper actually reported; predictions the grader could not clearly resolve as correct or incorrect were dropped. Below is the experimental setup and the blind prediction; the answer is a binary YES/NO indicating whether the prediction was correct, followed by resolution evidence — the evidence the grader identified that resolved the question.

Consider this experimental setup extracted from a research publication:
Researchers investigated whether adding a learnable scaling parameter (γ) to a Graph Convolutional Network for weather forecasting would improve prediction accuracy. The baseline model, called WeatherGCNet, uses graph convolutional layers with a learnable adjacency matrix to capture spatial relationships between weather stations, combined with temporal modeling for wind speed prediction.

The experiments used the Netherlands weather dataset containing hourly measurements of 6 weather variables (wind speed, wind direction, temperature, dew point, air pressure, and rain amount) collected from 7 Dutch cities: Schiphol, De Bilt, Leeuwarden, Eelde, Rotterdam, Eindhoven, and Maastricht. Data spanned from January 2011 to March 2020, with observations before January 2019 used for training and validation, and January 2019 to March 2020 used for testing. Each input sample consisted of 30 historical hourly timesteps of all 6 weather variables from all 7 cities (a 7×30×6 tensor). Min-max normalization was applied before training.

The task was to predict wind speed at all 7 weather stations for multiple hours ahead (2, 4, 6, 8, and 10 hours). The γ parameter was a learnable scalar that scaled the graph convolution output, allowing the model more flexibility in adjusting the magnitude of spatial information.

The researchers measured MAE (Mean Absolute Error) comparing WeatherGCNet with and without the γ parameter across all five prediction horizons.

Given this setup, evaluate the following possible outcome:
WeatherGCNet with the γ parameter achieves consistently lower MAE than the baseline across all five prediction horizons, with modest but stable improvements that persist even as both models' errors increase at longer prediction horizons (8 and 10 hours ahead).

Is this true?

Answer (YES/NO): NO